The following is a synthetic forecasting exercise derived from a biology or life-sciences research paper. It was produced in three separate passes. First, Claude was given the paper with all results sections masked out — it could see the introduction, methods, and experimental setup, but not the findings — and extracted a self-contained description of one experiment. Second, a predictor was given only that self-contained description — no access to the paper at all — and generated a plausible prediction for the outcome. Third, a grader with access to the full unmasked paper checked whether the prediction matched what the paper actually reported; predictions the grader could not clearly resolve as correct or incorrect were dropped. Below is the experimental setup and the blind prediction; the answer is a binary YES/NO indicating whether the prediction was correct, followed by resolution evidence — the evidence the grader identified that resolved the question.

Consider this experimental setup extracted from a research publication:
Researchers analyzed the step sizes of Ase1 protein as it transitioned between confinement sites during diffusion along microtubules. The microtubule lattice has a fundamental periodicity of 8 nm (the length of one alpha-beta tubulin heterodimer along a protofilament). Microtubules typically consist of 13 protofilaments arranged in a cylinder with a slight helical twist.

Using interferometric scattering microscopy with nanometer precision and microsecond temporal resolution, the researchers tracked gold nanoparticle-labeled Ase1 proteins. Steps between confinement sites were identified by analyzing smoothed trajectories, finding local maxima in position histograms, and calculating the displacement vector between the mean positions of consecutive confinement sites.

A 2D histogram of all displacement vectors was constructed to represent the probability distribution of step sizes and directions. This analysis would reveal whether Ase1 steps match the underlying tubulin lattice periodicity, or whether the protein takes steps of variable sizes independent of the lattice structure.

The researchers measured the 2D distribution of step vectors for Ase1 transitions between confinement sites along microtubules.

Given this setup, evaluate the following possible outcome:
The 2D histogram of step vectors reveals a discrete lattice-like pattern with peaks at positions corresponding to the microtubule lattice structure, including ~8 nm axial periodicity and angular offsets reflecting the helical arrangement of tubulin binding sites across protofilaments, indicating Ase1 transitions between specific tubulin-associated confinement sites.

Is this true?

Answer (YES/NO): YES